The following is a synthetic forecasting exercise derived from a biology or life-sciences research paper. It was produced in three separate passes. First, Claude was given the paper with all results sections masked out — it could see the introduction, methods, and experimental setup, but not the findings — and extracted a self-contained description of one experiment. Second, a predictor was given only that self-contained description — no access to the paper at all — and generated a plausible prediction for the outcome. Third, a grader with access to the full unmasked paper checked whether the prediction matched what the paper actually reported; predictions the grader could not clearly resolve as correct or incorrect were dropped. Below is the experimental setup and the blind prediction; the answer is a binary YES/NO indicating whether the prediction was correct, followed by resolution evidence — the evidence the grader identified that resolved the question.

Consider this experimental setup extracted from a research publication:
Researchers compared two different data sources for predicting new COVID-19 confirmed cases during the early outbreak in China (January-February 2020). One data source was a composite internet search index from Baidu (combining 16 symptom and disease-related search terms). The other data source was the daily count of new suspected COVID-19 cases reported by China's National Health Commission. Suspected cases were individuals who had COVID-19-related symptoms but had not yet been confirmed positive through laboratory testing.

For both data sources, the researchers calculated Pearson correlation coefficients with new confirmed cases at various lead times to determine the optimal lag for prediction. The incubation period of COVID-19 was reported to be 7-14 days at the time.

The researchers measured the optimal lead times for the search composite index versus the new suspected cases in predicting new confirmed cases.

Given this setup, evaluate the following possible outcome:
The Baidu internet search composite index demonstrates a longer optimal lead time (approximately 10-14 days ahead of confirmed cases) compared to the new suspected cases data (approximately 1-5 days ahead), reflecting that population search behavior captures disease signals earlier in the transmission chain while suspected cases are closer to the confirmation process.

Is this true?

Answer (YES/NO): YES